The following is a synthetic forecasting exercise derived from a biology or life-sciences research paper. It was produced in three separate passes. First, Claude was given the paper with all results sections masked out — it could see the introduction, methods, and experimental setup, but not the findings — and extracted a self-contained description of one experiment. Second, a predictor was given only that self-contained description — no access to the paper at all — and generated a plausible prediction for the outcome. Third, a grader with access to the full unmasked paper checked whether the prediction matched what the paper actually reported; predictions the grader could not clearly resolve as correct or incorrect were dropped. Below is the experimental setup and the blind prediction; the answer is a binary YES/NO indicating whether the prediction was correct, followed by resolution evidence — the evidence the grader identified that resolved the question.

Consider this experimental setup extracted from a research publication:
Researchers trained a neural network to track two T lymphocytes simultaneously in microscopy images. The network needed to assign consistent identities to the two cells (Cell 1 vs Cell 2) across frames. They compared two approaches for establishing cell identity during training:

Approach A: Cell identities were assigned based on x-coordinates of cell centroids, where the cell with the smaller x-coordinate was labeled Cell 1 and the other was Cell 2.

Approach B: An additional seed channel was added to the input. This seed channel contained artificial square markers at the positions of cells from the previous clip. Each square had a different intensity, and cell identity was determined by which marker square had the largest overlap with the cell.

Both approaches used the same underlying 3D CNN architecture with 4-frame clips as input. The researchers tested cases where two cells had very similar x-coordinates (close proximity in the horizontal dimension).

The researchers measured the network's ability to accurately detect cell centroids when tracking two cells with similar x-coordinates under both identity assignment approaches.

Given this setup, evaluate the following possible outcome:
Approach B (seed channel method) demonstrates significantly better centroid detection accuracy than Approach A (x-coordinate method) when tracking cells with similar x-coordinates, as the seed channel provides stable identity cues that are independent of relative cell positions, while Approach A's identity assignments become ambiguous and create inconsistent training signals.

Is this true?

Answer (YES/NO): YES